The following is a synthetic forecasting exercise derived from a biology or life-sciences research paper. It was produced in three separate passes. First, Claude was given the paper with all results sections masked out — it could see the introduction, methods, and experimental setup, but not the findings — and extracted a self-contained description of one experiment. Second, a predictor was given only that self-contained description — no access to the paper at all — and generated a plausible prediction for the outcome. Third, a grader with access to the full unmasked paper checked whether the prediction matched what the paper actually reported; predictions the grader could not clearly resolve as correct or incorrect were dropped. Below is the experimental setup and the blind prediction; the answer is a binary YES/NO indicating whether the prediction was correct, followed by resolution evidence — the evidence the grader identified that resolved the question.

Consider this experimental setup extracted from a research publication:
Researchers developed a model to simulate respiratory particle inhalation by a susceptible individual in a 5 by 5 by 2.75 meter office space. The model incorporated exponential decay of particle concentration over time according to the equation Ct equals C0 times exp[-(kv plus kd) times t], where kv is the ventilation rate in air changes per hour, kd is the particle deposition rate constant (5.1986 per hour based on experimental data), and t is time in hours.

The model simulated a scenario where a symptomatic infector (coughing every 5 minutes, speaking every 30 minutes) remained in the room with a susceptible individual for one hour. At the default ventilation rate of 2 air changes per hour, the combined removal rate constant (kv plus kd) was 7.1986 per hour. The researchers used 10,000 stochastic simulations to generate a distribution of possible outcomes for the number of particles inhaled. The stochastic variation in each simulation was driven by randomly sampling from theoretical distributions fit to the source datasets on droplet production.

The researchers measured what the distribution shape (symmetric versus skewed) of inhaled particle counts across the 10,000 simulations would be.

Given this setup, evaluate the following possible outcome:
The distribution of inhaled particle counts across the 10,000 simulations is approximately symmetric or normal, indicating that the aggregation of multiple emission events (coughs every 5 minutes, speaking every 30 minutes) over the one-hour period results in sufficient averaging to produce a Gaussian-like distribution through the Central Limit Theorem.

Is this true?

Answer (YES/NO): NO